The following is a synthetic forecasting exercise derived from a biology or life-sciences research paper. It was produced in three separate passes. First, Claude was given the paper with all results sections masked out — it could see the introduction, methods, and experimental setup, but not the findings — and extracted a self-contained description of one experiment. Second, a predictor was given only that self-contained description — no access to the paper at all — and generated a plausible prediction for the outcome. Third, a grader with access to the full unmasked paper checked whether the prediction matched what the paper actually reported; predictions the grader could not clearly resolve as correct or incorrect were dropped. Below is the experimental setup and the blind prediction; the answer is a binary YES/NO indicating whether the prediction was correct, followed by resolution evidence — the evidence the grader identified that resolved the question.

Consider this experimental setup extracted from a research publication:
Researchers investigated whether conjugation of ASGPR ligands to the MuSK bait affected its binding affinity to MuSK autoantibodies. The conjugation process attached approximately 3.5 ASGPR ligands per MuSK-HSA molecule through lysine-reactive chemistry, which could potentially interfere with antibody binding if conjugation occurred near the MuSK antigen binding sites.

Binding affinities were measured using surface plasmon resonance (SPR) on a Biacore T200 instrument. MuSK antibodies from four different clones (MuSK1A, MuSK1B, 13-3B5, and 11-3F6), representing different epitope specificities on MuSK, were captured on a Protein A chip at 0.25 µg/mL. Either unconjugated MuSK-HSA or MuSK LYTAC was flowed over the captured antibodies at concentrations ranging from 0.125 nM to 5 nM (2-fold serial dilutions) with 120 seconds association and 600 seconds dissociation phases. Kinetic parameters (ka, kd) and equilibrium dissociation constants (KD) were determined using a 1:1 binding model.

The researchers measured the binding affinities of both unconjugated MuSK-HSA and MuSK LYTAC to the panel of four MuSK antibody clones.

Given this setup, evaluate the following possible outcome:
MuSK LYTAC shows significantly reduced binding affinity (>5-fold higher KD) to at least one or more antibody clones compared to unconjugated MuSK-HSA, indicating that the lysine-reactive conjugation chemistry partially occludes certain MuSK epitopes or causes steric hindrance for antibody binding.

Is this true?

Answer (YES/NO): NO